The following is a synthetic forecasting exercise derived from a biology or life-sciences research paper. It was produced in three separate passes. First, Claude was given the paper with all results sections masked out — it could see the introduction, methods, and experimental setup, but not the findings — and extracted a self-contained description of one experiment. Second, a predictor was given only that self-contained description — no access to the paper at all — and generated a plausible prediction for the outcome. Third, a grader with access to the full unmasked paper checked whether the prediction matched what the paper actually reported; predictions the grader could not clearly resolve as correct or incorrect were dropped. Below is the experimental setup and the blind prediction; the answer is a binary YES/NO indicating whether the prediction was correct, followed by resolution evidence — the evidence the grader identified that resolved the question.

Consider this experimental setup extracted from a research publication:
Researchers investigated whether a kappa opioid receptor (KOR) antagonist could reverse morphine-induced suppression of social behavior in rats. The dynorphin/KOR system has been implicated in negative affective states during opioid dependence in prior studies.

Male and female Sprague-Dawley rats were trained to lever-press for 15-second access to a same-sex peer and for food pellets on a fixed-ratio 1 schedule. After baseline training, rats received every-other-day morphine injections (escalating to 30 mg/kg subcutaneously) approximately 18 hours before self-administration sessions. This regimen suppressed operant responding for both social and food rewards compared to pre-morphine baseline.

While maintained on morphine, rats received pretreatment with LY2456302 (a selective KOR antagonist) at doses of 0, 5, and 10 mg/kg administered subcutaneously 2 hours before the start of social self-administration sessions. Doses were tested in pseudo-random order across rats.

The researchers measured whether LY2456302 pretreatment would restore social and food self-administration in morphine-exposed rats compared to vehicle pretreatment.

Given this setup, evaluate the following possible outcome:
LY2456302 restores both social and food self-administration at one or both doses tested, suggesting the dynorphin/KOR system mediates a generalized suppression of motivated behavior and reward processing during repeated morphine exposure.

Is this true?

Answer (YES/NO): NO